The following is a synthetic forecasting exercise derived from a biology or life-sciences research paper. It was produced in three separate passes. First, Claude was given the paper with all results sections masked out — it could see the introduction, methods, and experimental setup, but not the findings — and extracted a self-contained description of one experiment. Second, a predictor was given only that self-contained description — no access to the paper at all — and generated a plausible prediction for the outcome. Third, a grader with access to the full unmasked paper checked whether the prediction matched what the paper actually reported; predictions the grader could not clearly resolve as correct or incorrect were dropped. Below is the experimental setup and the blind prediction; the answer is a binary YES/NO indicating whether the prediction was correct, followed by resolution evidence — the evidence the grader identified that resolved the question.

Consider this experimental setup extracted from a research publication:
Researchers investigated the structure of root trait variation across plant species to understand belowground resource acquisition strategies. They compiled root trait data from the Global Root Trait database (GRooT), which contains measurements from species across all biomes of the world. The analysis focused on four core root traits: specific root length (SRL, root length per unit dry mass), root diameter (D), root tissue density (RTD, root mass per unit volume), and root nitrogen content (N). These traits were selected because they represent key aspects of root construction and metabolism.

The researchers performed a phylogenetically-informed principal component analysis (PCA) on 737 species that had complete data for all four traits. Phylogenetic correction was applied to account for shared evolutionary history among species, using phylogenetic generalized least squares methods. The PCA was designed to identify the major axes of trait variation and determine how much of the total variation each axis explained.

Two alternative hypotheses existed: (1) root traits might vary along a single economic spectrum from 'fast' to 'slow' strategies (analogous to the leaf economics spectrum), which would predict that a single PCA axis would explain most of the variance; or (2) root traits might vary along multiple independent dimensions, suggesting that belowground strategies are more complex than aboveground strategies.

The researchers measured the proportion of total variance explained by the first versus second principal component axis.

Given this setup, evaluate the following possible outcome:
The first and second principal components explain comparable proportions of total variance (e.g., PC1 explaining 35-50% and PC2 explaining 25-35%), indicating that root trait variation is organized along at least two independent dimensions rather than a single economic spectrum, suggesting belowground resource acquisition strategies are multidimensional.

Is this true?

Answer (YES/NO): YES